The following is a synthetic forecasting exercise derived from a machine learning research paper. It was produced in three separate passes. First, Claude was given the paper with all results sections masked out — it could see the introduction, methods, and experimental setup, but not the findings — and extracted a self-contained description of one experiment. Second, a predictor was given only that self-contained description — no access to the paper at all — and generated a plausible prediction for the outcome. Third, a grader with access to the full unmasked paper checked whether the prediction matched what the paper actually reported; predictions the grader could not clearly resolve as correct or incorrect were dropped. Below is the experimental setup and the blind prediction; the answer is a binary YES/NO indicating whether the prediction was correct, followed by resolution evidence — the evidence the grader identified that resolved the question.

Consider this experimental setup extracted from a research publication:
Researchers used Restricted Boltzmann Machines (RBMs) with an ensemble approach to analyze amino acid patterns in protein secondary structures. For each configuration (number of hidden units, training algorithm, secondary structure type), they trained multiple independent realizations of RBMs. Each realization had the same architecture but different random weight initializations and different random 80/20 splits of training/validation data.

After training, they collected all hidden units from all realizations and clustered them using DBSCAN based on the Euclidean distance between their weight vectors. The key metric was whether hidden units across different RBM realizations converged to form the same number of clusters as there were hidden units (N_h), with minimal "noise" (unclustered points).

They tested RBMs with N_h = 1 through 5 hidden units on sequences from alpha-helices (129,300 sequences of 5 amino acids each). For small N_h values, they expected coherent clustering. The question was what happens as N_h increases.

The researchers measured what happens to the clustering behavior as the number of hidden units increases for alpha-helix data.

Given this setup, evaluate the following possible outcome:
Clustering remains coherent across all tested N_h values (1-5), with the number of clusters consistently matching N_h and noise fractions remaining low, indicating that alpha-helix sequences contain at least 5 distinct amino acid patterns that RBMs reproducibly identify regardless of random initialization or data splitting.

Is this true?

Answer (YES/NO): NO